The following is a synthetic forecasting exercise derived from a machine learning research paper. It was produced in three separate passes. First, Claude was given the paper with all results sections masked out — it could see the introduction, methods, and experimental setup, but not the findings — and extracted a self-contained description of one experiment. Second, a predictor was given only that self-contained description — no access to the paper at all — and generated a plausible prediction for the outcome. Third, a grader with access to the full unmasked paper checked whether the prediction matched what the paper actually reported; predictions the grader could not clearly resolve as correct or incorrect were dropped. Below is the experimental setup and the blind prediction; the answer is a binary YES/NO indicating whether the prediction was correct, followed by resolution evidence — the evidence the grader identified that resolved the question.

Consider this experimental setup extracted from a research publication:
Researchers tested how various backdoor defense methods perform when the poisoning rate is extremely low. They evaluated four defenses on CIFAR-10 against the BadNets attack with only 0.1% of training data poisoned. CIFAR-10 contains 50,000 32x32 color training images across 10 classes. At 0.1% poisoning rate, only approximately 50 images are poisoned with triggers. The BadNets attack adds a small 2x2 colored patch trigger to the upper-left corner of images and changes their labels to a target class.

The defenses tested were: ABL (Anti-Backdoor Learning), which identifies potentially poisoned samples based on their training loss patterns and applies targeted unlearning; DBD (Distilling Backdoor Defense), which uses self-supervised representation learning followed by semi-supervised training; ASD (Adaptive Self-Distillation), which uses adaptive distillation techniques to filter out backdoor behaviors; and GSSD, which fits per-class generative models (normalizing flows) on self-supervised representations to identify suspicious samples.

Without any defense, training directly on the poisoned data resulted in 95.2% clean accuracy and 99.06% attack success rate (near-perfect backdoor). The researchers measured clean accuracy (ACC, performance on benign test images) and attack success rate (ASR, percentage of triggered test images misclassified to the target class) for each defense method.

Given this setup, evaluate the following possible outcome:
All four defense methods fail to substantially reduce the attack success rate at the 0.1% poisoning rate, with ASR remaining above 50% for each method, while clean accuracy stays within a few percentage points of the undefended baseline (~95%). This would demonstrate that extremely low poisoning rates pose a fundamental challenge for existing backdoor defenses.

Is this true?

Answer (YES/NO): NO